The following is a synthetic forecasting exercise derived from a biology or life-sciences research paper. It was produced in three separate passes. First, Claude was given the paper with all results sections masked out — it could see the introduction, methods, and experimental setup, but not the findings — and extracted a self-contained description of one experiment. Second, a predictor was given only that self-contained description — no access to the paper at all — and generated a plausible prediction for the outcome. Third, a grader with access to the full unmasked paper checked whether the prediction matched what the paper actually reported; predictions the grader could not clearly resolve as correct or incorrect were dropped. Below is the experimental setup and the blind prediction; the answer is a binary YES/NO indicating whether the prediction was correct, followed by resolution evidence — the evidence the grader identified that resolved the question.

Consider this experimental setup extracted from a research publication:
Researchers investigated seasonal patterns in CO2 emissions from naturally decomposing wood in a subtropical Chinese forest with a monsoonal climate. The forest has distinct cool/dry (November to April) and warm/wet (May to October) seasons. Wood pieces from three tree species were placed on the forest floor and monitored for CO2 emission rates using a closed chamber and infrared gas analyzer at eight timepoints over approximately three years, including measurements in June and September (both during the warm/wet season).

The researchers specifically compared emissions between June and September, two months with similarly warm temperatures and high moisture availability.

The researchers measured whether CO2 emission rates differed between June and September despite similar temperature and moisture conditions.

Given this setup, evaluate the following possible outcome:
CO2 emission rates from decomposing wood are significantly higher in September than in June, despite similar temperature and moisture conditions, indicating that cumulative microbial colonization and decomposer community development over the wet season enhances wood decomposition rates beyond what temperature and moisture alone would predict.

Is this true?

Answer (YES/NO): NO